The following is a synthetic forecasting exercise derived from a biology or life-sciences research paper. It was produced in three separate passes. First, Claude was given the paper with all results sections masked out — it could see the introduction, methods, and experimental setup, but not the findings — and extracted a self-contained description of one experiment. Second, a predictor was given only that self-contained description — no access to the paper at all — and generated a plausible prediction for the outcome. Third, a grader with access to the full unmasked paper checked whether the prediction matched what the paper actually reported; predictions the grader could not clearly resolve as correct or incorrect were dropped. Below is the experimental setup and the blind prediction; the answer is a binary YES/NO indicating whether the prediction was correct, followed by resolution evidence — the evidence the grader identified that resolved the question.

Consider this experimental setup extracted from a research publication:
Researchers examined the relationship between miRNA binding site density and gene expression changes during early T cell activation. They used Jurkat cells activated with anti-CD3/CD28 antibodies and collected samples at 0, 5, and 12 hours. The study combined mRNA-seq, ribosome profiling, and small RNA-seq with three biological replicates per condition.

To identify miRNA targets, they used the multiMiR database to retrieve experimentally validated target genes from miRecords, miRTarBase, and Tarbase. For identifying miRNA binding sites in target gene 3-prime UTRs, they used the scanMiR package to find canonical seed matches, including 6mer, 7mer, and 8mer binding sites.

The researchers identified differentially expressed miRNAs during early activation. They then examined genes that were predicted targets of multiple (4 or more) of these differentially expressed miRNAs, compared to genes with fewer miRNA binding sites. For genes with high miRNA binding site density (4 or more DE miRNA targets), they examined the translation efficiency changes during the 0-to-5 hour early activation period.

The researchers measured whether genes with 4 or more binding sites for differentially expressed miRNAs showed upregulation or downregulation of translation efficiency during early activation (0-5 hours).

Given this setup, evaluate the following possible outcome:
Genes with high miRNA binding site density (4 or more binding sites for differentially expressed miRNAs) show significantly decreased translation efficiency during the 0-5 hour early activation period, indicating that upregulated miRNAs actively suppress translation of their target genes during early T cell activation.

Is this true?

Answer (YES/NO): NO